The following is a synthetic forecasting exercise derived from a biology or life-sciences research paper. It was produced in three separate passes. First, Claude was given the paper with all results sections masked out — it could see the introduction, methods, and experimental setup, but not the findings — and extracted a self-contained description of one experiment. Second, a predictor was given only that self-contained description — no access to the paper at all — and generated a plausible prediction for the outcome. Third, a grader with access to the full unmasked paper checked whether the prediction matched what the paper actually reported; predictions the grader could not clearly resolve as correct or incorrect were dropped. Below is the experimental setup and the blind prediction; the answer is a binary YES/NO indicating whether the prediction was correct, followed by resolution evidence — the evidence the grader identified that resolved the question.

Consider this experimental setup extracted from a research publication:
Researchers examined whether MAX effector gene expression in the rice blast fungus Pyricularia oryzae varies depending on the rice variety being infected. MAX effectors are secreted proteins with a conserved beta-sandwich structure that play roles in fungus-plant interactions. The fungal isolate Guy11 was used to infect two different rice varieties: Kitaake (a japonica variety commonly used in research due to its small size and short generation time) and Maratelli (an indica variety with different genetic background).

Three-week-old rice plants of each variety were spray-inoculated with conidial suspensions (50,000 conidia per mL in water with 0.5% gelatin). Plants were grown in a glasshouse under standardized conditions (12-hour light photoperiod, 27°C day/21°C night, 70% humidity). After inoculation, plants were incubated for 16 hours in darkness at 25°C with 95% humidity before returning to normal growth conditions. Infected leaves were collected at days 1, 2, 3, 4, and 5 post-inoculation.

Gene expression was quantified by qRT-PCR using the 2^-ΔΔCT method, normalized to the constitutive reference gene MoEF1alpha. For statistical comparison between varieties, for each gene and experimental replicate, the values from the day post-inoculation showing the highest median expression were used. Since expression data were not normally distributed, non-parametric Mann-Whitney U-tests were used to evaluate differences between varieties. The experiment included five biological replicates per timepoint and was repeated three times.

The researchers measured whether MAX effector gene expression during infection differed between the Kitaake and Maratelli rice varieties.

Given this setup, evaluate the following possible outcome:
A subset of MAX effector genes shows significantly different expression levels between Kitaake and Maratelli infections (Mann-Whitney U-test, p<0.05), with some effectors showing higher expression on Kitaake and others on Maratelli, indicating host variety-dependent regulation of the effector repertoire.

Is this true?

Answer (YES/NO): YES